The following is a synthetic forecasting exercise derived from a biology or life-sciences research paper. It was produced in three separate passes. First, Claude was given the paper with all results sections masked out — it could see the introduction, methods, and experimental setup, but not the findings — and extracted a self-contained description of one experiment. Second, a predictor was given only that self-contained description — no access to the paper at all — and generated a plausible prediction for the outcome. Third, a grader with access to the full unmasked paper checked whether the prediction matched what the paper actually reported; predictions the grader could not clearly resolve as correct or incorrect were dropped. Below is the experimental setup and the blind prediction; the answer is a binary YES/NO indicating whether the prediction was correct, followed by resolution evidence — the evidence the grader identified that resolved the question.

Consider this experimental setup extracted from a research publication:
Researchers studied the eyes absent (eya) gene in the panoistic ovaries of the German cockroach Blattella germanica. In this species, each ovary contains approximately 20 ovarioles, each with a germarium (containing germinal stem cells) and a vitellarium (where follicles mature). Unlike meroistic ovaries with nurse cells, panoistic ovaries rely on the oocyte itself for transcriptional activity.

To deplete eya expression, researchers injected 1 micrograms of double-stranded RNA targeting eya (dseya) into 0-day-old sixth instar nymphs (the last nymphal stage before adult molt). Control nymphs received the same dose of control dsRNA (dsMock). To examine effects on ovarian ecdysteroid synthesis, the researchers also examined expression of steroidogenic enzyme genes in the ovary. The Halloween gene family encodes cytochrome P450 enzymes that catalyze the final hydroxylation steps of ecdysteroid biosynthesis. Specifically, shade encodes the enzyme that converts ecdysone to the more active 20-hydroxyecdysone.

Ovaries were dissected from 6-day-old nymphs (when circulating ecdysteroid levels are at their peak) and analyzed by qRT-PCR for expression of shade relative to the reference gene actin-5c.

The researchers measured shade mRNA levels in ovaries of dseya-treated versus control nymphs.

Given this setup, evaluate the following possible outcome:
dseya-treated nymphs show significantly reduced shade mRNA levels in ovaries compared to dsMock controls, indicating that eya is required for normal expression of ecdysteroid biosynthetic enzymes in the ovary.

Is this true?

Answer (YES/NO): NO